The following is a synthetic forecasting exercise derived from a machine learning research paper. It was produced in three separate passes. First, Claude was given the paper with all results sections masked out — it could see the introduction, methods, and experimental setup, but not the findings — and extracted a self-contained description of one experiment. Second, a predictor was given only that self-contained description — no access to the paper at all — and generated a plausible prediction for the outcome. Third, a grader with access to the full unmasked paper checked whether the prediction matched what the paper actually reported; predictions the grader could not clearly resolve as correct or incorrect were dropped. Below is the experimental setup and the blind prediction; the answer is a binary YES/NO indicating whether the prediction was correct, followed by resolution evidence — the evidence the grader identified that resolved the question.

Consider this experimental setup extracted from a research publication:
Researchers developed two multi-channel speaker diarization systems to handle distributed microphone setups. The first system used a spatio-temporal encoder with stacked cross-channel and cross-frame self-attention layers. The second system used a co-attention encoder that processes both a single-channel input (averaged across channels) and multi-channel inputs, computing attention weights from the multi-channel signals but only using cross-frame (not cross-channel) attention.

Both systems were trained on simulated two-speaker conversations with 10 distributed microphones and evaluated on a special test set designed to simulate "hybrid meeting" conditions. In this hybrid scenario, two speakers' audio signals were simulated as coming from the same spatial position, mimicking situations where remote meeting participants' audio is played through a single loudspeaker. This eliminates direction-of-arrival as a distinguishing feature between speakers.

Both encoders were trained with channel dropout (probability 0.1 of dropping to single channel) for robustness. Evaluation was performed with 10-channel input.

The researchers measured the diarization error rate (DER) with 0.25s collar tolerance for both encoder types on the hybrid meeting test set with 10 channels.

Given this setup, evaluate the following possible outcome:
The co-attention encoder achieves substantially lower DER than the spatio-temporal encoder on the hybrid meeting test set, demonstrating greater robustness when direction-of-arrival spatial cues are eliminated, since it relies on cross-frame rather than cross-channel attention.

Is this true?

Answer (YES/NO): NO